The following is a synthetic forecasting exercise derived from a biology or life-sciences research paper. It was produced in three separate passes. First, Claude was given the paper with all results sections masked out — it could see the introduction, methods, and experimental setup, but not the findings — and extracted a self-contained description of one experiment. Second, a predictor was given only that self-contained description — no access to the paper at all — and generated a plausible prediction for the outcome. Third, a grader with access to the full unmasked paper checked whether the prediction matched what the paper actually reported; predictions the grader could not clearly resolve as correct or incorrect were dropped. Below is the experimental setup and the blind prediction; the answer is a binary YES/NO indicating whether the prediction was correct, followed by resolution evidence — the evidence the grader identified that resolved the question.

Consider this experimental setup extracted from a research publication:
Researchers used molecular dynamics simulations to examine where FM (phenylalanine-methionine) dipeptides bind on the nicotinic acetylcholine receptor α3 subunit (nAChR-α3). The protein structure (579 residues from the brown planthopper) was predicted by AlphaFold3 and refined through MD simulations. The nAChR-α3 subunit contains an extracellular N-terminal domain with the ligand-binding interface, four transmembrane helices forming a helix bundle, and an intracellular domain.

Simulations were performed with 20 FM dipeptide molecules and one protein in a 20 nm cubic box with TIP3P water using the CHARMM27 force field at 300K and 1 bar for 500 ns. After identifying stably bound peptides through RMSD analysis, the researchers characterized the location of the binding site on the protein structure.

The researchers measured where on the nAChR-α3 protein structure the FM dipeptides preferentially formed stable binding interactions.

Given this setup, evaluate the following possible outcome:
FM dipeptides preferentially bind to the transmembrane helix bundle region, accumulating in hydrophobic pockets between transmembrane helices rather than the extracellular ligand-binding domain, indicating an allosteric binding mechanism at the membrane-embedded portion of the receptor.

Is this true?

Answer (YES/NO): NO